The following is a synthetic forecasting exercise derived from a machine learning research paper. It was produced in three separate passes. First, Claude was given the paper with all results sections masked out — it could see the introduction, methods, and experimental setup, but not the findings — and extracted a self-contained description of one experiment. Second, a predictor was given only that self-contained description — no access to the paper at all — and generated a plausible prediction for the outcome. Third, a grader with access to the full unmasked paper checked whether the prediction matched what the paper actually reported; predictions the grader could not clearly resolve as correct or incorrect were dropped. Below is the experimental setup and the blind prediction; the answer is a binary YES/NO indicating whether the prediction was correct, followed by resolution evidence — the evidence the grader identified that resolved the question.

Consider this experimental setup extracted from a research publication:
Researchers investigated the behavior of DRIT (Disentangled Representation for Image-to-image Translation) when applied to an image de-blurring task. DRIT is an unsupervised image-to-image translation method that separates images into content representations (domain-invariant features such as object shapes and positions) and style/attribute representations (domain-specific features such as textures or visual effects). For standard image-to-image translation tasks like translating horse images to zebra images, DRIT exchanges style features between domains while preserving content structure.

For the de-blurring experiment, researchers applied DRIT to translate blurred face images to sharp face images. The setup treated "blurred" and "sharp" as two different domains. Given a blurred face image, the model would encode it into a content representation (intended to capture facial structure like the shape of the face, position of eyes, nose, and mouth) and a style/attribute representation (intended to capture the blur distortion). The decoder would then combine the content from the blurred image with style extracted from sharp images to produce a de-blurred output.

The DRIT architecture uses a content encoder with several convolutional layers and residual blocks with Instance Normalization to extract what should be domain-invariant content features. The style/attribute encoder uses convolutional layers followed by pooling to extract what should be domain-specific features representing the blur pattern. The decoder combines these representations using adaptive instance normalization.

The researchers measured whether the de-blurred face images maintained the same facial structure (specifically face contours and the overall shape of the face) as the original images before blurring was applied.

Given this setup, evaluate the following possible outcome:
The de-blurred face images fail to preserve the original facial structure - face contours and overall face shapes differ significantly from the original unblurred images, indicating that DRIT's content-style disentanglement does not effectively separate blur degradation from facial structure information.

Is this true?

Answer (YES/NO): YES